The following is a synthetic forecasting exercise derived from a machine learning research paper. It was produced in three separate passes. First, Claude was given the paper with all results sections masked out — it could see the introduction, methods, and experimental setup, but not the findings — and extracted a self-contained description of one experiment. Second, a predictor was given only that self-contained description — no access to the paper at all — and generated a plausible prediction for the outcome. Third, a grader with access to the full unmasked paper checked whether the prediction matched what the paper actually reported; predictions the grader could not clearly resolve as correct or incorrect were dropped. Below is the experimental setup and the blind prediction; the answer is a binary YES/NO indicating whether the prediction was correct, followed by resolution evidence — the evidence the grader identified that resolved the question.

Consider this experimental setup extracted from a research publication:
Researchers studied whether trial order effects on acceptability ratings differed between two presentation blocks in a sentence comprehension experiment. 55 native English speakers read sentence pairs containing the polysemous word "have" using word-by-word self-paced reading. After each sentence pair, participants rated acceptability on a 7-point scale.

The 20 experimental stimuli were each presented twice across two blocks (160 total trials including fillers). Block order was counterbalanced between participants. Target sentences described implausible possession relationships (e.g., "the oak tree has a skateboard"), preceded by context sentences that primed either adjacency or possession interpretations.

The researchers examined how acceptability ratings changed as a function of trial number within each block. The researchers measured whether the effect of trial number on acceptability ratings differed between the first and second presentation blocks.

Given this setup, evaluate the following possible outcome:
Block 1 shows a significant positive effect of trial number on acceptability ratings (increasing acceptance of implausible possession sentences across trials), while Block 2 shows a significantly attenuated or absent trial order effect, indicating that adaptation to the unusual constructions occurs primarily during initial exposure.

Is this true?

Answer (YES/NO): NO